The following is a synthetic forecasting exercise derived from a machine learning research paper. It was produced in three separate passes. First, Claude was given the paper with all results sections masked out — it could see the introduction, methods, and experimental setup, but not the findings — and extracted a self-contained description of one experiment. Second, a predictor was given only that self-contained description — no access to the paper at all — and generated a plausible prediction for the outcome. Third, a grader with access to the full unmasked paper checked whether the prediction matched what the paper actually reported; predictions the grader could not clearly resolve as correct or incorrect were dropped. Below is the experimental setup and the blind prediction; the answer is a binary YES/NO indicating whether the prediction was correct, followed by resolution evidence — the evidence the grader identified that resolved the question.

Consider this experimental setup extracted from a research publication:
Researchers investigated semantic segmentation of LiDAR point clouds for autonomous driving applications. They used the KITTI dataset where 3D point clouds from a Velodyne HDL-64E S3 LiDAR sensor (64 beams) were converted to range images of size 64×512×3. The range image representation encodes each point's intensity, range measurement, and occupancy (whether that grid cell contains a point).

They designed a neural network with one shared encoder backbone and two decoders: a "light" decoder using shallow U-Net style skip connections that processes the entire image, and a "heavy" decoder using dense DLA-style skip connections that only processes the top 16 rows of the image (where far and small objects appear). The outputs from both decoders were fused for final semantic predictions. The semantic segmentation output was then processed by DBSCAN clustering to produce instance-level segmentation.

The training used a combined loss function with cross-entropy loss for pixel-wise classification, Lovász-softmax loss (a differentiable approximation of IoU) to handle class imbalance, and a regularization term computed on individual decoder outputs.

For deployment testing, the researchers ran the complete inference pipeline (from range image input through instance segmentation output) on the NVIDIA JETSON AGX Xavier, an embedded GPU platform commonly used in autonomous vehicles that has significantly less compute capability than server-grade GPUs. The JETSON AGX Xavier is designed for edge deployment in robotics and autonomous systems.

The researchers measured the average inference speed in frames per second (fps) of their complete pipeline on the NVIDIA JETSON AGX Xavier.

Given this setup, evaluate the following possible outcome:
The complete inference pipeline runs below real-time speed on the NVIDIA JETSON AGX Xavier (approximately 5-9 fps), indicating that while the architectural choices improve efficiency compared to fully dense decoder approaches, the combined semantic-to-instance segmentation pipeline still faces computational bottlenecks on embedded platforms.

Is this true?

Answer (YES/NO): NO